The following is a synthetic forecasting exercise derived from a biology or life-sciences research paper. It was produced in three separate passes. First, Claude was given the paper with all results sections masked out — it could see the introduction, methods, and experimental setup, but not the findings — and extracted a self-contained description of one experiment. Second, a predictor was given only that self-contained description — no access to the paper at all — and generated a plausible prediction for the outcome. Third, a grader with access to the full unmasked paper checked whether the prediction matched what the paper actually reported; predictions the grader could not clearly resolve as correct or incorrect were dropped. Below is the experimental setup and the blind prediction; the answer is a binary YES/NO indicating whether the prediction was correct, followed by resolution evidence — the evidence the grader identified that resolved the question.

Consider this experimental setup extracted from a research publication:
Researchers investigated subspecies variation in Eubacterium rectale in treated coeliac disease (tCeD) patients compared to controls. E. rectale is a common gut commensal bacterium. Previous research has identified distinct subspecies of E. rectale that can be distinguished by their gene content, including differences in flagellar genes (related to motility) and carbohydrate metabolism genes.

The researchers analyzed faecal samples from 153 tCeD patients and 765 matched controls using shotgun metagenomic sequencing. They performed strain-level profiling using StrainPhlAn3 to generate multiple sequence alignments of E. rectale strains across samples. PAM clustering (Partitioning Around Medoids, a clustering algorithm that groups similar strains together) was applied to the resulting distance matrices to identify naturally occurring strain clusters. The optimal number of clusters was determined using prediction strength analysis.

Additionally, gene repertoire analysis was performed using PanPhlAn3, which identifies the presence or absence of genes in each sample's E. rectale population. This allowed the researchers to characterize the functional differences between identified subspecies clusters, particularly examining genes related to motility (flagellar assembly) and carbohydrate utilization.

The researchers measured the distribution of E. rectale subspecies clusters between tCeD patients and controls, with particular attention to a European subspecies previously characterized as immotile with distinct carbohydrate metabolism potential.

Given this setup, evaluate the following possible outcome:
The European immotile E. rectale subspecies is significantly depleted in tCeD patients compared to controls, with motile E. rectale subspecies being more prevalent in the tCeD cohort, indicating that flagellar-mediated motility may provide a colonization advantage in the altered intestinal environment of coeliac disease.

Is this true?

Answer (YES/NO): YES